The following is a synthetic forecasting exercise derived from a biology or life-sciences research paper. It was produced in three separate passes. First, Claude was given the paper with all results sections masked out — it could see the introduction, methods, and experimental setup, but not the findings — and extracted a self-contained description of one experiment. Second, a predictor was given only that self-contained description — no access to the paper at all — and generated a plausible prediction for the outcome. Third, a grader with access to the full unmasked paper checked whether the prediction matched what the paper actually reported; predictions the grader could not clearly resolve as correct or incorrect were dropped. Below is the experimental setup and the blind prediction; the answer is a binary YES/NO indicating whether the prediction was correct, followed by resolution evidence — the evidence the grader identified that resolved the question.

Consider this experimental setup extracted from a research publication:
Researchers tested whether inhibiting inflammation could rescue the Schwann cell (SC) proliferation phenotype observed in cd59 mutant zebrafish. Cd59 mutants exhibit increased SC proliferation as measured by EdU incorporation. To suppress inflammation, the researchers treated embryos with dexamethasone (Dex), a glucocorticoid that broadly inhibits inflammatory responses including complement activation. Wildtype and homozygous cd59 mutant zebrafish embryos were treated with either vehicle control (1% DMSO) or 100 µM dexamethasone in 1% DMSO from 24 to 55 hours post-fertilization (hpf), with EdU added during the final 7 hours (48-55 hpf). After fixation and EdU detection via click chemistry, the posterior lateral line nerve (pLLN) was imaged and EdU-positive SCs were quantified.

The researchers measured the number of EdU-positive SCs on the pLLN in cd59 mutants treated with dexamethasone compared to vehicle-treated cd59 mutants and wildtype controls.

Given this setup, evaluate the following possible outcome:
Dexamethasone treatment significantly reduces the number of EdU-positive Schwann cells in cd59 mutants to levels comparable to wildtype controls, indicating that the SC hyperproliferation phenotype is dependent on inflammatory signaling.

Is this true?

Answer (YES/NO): NO